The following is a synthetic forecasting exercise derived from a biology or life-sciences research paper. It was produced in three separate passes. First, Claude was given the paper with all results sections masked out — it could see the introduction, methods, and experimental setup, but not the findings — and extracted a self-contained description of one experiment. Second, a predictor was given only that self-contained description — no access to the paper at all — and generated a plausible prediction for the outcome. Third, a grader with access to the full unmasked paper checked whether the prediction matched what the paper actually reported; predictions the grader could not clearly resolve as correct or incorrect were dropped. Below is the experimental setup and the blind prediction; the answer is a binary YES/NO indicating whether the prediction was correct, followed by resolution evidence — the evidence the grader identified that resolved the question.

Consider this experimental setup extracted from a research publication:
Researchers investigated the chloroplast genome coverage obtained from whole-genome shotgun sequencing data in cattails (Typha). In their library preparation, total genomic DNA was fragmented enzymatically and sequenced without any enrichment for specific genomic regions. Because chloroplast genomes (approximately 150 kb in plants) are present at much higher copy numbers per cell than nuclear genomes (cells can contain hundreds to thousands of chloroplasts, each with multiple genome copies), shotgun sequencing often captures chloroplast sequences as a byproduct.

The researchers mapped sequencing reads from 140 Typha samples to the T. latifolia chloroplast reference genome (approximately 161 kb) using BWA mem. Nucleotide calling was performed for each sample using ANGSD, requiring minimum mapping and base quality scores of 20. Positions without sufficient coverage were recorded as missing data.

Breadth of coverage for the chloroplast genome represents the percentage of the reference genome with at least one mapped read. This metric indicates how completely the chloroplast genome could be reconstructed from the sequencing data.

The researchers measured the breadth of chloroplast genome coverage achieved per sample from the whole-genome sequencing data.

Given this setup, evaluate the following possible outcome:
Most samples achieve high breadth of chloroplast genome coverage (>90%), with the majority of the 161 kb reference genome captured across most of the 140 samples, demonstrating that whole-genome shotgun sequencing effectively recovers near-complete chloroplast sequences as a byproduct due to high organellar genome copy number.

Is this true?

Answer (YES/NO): NO